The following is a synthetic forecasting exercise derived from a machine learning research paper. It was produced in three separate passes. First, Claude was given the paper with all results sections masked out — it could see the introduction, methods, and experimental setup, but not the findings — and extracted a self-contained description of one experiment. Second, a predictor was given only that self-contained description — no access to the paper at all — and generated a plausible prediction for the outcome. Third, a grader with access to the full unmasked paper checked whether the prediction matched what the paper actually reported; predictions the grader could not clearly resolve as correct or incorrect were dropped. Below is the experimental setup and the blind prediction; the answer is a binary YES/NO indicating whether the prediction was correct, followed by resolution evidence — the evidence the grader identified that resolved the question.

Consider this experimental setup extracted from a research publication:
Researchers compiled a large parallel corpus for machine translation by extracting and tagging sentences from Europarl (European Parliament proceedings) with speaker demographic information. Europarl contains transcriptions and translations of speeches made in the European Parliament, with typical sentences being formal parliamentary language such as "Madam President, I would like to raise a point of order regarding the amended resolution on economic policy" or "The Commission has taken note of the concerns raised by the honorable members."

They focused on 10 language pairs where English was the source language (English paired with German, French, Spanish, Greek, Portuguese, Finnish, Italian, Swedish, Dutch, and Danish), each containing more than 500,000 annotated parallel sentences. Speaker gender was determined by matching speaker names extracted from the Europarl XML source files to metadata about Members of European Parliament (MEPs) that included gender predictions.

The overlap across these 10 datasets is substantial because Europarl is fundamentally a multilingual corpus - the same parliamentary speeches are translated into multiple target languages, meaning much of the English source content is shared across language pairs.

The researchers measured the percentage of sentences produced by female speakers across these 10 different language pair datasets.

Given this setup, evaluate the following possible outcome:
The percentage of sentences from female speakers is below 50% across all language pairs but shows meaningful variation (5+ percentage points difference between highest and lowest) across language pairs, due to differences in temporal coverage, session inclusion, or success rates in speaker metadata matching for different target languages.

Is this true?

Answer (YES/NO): NO